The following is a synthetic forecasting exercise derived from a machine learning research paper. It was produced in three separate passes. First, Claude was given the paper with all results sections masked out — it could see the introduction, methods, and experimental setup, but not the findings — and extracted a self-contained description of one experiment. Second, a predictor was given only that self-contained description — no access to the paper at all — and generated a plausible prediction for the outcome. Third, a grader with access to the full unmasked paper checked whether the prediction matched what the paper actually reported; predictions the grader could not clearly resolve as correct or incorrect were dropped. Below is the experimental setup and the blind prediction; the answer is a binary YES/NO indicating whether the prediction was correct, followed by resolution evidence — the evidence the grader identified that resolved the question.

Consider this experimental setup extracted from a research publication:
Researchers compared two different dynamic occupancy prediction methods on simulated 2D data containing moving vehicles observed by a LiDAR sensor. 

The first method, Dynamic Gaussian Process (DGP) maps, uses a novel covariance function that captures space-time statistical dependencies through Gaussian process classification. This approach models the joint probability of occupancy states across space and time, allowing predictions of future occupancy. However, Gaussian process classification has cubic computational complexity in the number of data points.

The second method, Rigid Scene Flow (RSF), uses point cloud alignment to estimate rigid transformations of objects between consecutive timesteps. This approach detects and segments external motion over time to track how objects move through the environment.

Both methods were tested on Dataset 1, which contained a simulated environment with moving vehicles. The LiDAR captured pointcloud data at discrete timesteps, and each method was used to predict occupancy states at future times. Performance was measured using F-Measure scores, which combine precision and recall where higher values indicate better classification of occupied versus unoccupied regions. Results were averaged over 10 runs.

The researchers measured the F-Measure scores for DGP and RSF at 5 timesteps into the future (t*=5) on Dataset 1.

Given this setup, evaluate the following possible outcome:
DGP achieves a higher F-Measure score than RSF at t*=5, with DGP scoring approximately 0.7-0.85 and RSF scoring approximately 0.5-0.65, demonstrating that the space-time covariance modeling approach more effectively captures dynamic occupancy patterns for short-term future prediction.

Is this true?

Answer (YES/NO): NO